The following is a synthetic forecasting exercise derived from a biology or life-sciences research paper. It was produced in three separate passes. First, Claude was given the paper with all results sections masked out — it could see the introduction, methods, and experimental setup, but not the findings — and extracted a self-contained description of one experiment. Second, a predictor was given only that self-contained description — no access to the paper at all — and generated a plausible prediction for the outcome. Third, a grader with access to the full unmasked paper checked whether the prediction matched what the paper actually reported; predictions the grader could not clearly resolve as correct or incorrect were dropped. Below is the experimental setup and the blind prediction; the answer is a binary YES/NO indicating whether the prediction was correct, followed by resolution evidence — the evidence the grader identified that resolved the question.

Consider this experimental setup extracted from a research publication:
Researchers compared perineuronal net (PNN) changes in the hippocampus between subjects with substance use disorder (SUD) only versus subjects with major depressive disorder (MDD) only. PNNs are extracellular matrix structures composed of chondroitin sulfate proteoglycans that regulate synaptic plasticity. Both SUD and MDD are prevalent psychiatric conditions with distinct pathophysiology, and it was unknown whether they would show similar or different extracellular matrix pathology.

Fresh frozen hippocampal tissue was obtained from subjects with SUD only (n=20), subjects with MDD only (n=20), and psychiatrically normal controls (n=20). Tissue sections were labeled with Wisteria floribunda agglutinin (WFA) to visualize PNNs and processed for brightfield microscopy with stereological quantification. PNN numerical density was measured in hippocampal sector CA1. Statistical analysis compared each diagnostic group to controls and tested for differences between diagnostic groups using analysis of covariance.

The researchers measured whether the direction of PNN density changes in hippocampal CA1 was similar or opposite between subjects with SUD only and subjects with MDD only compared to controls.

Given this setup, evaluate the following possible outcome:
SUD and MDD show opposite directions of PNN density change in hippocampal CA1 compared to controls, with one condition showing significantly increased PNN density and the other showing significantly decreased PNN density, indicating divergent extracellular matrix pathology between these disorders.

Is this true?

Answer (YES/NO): YES